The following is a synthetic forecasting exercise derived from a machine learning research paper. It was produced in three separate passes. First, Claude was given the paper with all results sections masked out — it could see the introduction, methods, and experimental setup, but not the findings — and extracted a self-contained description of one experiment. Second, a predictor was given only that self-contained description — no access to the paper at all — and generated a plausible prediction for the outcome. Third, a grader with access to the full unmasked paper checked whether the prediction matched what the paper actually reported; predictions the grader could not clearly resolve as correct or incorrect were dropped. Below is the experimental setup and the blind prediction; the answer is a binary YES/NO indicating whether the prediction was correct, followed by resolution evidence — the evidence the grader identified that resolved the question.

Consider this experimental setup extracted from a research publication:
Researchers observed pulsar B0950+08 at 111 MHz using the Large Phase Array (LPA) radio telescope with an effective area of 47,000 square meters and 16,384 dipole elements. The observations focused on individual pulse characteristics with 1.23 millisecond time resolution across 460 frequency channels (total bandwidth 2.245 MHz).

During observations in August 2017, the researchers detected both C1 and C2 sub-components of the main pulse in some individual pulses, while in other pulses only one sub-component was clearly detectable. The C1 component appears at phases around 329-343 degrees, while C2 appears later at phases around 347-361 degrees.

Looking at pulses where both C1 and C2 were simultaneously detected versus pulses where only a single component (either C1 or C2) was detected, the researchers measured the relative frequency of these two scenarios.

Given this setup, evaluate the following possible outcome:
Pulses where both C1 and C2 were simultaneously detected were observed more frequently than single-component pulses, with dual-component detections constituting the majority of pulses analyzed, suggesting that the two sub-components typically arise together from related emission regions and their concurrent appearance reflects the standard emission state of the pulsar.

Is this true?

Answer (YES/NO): NO